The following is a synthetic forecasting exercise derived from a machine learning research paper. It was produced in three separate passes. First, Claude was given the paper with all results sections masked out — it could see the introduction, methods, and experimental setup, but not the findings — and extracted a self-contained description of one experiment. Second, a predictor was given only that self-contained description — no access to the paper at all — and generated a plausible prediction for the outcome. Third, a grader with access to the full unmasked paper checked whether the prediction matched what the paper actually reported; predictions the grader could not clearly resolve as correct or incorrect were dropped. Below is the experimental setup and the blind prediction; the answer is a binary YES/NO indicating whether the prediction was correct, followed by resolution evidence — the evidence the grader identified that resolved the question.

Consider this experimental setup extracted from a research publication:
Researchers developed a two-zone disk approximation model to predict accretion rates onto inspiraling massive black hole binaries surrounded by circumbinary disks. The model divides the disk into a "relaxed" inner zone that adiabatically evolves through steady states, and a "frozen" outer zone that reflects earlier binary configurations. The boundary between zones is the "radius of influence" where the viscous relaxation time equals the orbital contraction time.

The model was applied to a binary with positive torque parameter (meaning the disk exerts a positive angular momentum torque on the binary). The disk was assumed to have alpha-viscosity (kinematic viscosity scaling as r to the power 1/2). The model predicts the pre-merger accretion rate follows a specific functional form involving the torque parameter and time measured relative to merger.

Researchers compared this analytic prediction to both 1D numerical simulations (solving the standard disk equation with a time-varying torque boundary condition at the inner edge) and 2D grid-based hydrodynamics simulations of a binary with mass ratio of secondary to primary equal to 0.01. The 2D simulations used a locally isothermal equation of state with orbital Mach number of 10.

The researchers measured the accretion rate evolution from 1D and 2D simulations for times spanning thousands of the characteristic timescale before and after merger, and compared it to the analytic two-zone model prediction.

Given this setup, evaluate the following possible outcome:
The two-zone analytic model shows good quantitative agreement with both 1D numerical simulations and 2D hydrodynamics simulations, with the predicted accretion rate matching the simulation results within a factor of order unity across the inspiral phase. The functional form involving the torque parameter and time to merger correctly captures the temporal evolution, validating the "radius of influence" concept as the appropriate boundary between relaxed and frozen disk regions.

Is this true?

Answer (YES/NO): YES